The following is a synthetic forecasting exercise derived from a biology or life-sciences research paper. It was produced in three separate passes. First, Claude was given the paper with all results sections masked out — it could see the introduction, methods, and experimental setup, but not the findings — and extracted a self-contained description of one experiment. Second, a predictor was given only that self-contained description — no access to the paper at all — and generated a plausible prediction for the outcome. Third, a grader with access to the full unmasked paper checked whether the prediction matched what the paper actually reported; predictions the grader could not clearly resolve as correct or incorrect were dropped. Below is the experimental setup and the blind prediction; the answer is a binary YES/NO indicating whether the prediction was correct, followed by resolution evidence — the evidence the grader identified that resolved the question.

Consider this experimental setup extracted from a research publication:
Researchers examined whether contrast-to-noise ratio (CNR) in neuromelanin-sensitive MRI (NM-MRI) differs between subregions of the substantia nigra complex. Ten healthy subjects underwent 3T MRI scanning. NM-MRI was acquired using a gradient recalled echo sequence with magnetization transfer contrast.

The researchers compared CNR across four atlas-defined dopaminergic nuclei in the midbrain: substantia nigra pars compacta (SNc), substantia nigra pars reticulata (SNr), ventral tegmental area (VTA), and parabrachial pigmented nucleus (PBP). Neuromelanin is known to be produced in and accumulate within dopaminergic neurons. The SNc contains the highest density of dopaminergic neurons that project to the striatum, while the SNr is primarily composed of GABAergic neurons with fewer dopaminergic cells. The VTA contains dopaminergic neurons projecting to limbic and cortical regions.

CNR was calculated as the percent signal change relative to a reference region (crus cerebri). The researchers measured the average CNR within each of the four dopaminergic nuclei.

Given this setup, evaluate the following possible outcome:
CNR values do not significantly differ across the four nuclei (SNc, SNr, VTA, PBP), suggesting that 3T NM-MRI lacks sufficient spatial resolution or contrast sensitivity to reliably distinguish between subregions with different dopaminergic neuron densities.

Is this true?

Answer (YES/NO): NO